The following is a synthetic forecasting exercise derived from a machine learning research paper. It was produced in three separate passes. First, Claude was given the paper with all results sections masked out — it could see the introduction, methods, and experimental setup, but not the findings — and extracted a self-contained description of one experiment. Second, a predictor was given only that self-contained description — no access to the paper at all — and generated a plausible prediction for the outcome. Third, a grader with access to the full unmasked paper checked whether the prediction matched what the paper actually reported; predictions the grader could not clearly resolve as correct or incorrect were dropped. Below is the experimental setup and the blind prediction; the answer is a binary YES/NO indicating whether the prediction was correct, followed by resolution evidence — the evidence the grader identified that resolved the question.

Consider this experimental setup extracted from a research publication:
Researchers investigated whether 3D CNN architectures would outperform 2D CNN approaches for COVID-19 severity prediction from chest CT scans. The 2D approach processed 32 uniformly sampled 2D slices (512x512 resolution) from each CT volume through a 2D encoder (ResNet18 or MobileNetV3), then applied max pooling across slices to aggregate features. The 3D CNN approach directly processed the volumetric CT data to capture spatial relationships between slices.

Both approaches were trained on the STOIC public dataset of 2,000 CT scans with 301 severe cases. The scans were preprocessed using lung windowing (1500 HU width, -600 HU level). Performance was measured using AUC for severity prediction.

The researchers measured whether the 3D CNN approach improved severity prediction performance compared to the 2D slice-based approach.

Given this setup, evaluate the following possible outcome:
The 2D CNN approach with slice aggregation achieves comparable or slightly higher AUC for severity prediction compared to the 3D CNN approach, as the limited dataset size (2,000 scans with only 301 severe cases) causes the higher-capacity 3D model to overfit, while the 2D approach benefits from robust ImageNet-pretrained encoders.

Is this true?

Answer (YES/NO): YES